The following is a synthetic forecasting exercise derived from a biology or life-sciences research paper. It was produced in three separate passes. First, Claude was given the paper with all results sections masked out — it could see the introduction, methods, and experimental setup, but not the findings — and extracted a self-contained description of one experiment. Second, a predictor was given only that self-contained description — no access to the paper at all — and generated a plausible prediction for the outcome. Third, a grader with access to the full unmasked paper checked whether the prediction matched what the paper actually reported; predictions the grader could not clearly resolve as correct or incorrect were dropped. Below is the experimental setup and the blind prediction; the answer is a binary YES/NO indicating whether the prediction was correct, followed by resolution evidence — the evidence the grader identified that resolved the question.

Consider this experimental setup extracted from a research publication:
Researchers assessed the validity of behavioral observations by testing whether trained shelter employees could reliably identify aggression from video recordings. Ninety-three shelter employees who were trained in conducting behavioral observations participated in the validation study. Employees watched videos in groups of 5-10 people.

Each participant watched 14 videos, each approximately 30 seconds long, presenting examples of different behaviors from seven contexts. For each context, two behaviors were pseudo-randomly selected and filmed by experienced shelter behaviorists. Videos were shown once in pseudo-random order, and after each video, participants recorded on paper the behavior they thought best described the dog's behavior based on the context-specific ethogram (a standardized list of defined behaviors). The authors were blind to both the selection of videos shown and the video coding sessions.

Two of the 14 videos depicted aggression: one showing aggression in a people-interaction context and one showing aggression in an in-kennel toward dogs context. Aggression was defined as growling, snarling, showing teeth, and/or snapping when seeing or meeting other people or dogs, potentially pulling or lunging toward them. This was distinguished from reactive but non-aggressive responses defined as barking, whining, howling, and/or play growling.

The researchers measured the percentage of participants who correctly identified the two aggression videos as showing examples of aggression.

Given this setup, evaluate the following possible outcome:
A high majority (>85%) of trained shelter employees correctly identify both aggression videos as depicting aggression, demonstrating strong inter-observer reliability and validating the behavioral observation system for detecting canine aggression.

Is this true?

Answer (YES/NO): NO